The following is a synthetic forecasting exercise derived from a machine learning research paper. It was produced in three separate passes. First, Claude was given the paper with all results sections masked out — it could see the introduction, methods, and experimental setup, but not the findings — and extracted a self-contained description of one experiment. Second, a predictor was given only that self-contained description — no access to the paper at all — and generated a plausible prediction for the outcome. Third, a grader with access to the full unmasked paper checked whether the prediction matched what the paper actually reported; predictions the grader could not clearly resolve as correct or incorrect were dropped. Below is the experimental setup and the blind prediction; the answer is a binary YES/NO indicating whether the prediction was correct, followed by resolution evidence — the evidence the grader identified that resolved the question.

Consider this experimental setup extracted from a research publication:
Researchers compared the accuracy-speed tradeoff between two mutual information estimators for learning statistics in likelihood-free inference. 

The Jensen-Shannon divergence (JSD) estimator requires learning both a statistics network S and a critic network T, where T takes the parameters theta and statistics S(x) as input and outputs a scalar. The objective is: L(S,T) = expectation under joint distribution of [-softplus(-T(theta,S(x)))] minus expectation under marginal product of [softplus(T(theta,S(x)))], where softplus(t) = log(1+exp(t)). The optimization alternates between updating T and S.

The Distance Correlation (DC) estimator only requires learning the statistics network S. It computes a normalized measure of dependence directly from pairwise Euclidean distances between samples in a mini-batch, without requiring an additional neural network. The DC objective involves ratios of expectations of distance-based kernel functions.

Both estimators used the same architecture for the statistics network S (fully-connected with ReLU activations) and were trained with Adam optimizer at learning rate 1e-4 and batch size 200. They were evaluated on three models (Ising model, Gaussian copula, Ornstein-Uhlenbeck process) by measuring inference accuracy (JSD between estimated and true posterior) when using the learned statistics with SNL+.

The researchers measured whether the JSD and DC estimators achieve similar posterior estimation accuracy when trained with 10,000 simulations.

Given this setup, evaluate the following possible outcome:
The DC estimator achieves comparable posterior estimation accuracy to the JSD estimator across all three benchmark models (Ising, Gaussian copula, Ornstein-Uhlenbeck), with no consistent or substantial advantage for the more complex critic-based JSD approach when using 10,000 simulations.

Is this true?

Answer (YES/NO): YES